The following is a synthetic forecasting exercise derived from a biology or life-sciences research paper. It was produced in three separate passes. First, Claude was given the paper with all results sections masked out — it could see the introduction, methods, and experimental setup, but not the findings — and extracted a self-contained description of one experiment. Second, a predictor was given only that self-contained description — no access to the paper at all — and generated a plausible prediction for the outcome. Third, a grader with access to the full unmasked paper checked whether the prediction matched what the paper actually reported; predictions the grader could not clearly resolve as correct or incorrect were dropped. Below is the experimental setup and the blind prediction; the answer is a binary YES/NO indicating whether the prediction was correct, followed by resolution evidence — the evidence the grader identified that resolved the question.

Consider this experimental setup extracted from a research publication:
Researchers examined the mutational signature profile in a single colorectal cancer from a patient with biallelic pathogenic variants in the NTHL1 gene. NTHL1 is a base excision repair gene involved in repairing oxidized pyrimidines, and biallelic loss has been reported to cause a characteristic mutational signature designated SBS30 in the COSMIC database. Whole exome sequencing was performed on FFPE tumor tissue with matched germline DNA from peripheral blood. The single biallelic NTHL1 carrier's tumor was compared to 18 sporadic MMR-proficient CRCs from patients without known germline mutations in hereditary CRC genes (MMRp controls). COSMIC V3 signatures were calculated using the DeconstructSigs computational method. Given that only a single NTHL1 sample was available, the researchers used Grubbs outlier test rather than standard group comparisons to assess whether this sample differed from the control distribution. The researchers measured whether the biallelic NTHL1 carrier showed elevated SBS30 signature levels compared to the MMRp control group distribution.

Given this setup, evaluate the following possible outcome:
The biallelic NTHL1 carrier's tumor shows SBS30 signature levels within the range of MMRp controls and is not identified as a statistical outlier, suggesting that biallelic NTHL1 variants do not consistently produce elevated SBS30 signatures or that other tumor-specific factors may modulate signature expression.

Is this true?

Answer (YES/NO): NO